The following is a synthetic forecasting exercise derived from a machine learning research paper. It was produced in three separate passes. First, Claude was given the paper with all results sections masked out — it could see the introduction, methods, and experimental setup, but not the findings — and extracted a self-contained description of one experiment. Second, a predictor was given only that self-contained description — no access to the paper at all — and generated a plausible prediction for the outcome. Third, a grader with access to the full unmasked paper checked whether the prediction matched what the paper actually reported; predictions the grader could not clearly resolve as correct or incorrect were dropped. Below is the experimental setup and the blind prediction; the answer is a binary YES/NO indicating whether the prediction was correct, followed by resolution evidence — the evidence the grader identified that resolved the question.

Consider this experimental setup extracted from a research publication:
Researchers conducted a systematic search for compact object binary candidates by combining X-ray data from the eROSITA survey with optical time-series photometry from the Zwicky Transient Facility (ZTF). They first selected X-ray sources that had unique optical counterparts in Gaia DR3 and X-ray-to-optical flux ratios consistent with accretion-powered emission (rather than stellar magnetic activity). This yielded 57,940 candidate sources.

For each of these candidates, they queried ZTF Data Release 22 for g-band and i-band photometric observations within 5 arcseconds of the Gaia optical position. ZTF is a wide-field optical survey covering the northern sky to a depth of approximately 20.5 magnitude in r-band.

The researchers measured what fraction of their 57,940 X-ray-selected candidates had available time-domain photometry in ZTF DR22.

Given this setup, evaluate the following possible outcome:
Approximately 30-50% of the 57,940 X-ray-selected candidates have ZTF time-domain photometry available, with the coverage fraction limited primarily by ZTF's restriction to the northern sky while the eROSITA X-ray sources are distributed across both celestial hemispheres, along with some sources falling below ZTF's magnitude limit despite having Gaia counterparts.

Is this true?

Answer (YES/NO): NO